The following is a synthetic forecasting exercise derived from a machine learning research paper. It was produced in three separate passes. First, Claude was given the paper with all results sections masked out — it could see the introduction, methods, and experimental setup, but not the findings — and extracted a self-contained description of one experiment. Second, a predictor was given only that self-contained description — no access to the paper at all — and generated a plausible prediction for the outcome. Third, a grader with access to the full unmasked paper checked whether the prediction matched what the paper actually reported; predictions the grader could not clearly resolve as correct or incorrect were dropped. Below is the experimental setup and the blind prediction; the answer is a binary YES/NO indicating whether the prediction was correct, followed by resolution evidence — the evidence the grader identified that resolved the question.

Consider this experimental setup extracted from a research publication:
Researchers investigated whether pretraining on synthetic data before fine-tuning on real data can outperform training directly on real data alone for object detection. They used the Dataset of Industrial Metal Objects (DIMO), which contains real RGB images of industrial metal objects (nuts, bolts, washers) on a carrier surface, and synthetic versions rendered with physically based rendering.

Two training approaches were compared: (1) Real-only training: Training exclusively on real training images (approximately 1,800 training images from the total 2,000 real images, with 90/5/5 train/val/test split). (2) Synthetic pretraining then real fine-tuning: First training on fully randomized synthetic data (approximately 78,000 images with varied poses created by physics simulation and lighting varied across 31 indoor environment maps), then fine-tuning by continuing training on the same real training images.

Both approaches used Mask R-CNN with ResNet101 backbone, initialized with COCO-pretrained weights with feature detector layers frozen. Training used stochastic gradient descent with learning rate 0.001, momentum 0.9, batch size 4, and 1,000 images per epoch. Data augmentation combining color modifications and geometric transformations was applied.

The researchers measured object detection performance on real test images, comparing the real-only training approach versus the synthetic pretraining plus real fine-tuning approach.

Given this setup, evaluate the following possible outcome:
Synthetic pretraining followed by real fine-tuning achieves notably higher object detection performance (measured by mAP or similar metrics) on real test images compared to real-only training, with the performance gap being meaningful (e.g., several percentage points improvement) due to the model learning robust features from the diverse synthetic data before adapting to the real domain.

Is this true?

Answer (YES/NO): YES